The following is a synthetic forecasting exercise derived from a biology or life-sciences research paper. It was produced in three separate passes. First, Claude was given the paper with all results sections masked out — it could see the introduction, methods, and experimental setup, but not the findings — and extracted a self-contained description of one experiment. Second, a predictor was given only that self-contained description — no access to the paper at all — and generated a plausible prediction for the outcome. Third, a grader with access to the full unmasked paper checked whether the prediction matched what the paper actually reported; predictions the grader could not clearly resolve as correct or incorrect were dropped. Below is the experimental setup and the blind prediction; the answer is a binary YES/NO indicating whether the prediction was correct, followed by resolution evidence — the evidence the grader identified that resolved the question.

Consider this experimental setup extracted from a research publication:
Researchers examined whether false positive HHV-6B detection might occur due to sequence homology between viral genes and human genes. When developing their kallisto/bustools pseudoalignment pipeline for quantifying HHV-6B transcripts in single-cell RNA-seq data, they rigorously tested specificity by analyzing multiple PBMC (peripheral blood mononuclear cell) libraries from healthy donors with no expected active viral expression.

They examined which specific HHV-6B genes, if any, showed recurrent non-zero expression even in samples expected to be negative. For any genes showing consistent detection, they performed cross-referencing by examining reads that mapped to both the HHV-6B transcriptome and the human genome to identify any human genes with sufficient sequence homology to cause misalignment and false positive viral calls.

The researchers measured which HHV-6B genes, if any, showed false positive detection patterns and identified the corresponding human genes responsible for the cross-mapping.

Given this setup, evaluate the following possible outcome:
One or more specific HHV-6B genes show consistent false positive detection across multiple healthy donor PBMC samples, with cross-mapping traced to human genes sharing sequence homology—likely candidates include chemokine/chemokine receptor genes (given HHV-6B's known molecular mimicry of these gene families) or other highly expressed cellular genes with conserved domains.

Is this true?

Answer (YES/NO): NO